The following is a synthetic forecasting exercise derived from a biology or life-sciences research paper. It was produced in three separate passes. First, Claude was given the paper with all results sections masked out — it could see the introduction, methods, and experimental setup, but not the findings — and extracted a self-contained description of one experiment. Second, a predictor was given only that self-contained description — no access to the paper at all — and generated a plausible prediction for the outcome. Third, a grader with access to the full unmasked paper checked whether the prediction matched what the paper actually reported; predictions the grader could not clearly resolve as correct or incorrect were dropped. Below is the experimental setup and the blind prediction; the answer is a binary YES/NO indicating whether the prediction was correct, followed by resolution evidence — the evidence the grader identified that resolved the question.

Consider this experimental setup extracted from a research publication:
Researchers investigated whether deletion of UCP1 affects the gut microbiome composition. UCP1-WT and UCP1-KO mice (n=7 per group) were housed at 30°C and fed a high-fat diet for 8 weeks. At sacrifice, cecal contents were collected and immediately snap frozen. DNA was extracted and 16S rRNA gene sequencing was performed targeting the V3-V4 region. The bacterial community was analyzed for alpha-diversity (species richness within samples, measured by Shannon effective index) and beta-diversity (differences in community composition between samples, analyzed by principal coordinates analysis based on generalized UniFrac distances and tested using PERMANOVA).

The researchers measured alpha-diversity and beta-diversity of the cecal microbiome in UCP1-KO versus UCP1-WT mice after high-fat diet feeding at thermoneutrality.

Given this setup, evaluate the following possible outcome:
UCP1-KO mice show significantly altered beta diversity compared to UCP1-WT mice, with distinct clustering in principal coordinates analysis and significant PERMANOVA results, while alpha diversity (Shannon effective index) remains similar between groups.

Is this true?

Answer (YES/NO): YES